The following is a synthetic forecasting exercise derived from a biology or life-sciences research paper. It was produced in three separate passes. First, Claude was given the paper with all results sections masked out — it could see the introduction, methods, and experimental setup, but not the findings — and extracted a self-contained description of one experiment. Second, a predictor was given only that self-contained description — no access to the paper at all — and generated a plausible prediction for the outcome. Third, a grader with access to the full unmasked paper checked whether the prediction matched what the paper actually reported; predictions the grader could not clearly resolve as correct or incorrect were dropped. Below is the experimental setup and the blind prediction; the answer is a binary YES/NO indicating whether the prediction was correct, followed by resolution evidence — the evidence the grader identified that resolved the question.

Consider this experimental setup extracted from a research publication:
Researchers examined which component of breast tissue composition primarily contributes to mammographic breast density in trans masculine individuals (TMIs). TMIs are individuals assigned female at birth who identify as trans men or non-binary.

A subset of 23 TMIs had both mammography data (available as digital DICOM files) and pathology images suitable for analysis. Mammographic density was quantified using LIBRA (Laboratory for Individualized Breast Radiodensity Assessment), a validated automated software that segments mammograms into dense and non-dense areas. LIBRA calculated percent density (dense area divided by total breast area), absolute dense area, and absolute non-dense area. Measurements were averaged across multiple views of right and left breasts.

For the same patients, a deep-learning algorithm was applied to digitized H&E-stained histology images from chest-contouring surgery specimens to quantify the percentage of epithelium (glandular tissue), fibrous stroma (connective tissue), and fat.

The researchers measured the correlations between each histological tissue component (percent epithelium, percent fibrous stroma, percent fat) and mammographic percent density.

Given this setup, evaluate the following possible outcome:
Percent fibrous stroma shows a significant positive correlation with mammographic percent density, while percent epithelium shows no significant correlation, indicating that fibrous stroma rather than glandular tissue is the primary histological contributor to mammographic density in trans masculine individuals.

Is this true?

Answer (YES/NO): YES